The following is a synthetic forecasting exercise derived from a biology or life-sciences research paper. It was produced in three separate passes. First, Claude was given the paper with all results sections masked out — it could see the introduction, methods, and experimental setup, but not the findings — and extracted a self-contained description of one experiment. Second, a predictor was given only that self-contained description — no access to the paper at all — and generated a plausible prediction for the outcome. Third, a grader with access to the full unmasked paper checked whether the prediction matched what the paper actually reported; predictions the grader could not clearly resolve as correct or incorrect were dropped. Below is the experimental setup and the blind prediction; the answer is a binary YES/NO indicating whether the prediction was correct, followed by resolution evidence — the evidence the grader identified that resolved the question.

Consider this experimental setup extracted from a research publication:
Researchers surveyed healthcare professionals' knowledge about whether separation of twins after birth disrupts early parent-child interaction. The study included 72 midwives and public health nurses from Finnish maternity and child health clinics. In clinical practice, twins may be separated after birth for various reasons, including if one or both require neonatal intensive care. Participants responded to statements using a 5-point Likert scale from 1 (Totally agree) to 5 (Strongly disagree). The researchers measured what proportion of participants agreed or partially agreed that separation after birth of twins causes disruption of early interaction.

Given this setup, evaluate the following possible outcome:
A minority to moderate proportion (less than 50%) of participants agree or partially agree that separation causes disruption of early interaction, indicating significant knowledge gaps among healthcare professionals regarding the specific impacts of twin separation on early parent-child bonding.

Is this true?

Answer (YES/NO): NO